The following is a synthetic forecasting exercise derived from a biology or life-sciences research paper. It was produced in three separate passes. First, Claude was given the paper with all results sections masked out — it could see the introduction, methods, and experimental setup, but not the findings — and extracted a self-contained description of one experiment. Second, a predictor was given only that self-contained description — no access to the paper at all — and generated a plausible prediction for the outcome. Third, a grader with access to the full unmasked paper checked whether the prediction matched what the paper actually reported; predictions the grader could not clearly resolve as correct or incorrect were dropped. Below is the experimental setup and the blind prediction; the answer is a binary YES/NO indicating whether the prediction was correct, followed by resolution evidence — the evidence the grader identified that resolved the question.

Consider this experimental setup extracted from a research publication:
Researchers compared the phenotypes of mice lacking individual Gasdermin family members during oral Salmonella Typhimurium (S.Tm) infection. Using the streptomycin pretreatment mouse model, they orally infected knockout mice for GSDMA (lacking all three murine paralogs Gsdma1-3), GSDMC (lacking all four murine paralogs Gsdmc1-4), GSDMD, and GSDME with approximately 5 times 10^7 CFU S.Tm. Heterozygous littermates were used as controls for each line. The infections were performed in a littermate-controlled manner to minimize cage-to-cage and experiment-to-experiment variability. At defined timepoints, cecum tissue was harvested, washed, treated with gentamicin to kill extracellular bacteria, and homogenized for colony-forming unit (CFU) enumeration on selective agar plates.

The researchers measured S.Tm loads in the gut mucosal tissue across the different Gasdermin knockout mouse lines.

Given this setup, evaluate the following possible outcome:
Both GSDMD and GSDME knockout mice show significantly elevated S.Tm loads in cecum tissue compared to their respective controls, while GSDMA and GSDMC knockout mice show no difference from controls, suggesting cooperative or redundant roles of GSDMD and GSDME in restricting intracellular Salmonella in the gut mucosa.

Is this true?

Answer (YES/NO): NO